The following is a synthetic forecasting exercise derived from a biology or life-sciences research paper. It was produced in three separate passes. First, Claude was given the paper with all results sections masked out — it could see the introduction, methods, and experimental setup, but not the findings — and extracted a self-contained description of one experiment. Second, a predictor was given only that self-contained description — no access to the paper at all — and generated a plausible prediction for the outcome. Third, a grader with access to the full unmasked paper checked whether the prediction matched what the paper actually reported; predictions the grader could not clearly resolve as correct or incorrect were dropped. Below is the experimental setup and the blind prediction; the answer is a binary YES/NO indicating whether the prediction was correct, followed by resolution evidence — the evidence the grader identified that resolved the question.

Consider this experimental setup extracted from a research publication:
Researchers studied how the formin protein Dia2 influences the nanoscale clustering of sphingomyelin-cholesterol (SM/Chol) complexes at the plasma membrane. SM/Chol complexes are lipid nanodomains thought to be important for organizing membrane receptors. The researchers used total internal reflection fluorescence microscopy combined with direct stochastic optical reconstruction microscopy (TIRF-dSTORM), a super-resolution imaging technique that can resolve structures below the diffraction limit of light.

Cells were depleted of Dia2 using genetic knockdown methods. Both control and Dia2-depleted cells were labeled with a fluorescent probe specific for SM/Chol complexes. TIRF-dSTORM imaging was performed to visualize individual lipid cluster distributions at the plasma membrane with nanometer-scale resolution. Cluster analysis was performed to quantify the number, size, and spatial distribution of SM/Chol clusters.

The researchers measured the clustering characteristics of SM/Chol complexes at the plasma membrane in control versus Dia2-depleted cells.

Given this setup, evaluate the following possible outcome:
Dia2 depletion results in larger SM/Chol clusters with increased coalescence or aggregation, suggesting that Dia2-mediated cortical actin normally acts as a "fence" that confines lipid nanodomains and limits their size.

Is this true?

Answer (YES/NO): NO